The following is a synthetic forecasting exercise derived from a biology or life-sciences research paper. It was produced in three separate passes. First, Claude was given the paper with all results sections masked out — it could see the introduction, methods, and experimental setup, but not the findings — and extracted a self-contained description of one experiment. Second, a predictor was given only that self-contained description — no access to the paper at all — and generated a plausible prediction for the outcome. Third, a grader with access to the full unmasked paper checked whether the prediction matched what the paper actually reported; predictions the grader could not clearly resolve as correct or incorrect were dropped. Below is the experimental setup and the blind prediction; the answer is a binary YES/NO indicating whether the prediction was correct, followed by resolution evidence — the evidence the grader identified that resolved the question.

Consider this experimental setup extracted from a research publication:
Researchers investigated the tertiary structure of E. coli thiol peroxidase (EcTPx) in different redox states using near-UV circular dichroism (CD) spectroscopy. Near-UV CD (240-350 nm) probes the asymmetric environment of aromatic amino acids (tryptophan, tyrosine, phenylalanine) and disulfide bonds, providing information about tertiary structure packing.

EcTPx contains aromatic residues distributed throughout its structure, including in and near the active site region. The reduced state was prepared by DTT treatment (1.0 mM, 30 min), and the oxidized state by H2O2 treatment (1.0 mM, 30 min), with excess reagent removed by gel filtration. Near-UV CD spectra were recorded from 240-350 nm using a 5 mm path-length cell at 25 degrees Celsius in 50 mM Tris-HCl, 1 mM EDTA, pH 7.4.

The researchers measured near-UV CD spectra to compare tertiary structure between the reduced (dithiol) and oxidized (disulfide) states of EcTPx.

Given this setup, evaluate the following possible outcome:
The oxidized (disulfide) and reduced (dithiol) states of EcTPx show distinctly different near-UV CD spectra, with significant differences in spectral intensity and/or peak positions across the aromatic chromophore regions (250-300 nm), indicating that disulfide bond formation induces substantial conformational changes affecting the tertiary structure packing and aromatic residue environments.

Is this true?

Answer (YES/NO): YES